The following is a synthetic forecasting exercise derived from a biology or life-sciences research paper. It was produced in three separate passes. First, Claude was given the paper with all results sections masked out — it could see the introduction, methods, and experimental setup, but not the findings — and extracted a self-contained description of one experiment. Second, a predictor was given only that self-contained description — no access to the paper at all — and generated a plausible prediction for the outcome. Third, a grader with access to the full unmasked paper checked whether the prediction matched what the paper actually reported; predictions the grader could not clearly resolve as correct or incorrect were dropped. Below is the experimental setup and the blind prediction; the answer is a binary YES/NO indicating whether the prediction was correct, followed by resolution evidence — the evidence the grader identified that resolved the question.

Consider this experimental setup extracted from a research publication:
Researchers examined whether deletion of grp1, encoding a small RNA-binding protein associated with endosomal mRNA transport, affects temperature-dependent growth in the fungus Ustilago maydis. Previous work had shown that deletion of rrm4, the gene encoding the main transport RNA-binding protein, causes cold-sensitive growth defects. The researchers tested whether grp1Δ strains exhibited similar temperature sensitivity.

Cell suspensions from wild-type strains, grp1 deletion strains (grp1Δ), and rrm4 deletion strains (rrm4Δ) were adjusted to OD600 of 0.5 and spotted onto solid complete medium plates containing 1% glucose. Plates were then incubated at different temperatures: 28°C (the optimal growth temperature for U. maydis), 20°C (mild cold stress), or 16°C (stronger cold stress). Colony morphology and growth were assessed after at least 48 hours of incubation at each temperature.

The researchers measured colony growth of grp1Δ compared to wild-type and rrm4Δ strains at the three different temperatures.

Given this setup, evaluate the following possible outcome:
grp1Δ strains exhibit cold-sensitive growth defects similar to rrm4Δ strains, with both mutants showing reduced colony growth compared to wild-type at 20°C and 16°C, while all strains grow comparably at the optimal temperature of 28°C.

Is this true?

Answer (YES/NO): NO